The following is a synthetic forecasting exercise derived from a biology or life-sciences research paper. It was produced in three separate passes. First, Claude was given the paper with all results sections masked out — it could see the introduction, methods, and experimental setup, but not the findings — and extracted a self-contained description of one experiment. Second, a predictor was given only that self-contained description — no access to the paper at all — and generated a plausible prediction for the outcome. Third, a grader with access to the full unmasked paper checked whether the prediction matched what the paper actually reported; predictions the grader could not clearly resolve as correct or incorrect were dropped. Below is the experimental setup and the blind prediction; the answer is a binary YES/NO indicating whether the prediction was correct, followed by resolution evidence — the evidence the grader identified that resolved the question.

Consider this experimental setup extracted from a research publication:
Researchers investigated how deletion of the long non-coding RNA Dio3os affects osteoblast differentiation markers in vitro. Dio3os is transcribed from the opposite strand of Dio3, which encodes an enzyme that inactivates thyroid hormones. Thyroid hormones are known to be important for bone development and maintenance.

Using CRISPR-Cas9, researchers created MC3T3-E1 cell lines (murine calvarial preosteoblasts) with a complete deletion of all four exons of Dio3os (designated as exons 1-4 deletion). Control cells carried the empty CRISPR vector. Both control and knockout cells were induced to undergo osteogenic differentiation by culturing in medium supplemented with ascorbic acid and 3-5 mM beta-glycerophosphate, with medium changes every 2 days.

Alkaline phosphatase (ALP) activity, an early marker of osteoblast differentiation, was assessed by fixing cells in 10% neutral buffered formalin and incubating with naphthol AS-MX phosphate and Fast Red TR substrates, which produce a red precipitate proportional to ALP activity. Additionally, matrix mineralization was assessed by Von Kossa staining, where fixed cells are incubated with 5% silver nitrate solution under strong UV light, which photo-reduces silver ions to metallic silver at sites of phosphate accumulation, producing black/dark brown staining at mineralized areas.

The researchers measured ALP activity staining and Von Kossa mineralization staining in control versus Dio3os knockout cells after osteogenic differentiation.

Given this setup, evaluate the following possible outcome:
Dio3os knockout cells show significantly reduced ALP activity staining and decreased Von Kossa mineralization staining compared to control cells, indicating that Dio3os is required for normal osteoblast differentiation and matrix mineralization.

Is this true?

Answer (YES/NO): NO